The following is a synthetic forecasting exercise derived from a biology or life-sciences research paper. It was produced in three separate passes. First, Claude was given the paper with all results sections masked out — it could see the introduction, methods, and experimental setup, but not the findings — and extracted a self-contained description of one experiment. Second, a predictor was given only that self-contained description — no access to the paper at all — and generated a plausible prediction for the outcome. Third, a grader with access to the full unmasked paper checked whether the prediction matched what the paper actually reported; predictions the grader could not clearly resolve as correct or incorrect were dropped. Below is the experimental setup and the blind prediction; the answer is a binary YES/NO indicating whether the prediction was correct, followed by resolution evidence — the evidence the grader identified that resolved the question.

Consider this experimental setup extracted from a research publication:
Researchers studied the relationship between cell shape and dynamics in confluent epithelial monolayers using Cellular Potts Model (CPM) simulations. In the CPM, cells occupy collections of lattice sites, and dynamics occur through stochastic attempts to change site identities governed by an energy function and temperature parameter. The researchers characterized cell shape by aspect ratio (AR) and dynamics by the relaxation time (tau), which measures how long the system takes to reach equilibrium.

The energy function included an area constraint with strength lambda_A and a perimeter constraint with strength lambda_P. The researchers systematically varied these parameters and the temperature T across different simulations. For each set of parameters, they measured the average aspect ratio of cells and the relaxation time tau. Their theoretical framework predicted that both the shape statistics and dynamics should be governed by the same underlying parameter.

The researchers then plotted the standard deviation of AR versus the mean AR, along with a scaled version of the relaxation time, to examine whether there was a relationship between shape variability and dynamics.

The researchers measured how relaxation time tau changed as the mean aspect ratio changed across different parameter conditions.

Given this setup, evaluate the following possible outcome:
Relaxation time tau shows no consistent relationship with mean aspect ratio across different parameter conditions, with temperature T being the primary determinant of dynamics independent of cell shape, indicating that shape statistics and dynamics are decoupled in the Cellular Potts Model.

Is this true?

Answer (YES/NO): NO